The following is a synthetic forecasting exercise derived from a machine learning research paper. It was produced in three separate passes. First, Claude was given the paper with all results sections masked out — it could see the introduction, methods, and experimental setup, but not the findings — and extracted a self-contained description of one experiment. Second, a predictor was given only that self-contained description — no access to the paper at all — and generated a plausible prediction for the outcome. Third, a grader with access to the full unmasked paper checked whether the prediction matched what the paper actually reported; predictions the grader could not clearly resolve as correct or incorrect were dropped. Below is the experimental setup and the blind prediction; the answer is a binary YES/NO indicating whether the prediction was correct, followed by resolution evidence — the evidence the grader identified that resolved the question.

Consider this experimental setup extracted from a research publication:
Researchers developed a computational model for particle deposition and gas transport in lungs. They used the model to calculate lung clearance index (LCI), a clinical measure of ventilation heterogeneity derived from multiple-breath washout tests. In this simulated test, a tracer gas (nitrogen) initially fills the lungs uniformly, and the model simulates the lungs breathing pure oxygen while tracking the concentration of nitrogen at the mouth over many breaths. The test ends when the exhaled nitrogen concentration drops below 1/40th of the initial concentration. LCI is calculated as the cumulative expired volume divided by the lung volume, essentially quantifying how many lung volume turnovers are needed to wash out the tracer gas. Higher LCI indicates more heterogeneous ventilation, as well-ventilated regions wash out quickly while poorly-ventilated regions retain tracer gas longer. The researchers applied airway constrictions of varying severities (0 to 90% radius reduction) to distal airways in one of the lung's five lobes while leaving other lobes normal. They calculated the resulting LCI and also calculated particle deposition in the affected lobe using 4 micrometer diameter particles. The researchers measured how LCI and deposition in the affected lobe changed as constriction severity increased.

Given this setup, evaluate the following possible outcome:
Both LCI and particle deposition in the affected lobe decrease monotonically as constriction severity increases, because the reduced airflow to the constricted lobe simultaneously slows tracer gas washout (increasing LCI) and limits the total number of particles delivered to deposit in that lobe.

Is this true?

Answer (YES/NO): NO